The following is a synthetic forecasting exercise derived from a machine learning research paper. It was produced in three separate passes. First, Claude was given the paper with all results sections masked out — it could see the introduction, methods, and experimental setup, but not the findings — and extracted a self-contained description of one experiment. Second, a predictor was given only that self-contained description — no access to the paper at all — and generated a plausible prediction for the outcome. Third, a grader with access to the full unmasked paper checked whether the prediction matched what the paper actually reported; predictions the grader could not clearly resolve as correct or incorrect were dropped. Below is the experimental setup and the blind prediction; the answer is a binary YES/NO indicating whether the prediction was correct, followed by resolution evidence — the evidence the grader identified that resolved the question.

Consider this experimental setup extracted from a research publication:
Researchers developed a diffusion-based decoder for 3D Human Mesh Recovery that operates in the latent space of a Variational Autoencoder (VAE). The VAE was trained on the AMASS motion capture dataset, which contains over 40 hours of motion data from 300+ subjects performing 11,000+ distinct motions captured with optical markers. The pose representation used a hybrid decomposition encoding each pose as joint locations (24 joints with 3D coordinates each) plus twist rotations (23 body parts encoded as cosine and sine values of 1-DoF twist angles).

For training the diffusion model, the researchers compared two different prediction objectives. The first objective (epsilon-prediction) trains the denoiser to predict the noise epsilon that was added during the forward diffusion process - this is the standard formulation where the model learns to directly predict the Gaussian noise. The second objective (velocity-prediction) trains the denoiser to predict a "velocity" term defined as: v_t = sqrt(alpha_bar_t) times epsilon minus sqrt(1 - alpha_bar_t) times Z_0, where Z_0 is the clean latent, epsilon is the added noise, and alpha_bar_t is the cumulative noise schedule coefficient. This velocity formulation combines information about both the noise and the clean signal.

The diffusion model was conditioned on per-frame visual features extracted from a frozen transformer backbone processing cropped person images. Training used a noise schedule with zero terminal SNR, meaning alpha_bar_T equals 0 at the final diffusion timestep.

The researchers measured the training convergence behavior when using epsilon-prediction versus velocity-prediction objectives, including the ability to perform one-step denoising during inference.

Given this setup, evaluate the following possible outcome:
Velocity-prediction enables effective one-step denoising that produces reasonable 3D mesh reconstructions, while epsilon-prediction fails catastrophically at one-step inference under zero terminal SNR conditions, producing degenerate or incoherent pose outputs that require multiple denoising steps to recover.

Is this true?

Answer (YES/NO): NO